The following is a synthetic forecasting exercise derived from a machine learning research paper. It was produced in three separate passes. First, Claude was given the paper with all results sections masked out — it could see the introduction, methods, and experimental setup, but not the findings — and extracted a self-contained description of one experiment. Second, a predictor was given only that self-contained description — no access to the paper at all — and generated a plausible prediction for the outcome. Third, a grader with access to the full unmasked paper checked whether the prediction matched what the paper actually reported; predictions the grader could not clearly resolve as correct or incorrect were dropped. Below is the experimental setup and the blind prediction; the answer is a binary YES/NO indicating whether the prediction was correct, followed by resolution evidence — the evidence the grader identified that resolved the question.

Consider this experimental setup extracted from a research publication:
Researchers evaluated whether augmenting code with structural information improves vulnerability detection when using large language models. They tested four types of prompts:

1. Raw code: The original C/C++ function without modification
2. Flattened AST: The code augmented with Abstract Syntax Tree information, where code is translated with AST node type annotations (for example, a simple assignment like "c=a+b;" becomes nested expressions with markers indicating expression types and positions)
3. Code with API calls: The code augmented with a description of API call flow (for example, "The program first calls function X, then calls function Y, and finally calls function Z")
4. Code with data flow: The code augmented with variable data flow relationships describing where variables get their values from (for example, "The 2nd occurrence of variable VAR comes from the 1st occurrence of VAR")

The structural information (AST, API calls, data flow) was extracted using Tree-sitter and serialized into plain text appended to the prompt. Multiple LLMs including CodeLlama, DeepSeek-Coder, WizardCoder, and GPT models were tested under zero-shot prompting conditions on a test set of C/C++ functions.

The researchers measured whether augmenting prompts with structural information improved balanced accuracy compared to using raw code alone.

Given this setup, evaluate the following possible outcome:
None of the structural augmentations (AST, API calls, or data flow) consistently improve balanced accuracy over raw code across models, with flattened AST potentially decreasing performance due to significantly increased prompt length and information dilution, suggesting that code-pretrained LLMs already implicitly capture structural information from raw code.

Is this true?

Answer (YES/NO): NO